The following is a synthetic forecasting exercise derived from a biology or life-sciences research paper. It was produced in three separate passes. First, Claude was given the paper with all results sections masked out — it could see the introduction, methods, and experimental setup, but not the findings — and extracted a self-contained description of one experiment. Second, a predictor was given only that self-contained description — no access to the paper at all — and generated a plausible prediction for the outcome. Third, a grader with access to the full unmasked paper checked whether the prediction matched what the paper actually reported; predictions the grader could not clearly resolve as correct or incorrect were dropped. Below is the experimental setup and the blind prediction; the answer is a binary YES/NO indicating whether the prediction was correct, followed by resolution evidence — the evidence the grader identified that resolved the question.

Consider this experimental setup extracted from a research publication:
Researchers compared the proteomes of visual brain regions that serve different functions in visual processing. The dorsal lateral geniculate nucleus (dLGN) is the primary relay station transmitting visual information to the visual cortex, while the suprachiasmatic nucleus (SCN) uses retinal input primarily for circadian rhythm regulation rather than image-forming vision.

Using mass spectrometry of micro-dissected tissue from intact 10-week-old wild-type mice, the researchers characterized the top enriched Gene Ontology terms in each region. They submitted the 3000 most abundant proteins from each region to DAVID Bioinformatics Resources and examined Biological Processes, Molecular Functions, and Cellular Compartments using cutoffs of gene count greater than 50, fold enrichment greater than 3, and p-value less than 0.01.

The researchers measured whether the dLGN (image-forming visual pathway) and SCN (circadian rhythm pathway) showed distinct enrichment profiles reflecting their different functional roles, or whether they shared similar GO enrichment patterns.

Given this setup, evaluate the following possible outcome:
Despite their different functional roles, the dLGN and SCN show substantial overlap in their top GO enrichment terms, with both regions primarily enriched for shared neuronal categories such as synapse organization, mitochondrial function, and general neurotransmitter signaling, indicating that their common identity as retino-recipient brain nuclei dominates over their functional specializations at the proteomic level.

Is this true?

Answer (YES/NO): YES